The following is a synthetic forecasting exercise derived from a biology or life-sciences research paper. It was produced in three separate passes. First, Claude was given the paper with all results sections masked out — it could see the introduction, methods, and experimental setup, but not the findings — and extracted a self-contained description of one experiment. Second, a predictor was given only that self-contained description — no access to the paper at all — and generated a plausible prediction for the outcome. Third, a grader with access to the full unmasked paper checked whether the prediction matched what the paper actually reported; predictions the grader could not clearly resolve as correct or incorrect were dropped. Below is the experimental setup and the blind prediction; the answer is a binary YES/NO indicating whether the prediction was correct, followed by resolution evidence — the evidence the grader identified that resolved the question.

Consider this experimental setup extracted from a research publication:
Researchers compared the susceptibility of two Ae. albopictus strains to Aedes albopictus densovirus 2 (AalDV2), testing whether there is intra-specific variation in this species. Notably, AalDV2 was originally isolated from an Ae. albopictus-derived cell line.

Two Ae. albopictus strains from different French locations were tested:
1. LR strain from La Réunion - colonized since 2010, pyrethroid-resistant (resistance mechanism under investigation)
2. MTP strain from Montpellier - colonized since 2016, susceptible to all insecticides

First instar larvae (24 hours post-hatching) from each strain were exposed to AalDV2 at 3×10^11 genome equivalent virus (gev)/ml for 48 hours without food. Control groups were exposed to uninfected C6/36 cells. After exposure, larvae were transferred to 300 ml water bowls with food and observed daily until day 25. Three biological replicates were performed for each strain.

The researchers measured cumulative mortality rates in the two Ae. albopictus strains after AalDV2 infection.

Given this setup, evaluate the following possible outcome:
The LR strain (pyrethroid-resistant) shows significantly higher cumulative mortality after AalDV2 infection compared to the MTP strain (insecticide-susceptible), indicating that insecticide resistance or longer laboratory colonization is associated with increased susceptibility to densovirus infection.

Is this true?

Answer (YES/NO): NO